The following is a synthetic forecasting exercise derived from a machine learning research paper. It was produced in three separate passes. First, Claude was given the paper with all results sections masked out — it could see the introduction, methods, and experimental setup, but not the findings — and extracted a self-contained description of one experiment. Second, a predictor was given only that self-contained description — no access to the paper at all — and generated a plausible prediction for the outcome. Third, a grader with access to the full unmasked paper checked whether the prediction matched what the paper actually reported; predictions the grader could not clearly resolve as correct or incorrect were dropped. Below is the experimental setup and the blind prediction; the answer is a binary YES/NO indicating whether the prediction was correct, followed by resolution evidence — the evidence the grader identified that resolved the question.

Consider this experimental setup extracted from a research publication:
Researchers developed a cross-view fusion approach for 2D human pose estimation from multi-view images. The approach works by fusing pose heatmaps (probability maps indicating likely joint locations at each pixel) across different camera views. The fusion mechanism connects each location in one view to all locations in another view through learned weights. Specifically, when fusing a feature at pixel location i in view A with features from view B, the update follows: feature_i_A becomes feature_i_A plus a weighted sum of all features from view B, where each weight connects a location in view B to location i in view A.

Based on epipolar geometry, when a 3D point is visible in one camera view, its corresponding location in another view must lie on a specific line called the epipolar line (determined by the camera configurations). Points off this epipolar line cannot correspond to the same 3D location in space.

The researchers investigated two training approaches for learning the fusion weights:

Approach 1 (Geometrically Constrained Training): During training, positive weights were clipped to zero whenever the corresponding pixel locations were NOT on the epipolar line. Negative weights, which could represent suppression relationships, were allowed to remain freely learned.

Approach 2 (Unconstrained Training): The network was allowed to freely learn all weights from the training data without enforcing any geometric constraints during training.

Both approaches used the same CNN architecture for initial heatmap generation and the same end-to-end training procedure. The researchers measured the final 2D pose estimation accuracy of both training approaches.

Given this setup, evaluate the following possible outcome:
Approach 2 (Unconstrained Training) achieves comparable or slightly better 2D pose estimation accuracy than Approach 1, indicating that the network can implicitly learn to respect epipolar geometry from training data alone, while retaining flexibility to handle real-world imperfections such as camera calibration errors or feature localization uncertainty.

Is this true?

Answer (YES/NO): YES